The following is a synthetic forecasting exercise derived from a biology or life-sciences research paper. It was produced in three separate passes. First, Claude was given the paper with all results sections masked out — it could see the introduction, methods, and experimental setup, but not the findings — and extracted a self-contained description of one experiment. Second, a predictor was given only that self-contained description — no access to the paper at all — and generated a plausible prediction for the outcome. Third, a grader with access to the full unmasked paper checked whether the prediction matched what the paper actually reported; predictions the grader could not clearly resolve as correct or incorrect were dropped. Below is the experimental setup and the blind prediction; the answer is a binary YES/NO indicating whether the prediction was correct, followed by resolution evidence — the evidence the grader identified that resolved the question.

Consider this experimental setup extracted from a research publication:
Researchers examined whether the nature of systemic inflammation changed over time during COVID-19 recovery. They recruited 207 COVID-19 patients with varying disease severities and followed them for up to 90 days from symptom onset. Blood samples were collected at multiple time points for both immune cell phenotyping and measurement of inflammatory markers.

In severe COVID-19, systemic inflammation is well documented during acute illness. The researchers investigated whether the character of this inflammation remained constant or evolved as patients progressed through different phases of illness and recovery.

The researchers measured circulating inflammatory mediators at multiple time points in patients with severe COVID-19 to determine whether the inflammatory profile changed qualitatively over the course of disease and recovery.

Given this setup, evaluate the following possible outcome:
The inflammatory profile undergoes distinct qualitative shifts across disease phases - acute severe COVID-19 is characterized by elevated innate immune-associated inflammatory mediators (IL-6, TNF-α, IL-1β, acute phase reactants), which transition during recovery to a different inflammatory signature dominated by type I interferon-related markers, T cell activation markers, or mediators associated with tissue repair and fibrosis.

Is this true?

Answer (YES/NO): NO